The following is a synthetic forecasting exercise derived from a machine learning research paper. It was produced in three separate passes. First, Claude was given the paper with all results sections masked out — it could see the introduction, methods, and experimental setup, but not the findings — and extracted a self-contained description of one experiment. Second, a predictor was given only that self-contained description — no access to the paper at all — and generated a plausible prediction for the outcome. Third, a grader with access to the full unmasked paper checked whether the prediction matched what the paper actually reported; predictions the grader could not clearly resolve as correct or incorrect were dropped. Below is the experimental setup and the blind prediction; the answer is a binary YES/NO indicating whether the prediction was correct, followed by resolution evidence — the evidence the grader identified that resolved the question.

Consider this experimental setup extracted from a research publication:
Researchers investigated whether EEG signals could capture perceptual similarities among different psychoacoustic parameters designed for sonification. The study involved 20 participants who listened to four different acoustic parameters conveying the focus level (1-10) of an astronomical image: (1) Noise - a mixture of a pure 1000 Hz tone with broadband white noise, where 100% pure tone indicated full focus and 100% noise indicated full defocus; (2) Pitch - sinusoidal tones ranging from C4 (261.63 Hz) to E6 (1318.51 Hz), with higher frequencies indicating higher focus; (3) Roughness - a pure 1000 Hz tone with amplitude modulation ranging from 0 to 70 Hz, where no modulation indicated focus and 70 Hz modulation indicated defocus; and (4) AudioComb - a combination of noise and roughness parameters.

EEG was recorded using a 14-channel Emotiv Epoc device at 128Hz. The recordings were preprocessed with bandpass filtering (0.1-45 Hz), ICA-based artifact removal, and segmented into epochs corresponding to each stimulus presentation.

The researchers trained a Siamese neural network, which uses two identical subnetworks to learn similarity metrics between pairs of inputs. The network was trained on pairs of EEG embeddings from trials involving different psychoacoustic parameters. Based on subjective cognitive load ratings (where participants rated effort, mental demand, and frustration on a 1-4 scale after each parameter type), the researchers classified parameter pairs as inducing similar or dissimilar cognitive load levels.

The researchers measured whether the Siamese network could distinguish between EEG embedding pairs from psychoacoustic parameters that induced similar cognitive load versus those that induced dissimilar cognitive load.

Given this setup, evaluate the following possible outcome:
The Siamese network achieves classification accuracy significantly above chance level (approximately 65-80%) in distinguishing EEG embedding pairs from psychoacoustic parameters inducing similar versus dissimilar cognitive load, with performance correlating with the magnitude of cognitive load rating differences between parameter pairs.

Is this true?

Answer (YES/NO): NO